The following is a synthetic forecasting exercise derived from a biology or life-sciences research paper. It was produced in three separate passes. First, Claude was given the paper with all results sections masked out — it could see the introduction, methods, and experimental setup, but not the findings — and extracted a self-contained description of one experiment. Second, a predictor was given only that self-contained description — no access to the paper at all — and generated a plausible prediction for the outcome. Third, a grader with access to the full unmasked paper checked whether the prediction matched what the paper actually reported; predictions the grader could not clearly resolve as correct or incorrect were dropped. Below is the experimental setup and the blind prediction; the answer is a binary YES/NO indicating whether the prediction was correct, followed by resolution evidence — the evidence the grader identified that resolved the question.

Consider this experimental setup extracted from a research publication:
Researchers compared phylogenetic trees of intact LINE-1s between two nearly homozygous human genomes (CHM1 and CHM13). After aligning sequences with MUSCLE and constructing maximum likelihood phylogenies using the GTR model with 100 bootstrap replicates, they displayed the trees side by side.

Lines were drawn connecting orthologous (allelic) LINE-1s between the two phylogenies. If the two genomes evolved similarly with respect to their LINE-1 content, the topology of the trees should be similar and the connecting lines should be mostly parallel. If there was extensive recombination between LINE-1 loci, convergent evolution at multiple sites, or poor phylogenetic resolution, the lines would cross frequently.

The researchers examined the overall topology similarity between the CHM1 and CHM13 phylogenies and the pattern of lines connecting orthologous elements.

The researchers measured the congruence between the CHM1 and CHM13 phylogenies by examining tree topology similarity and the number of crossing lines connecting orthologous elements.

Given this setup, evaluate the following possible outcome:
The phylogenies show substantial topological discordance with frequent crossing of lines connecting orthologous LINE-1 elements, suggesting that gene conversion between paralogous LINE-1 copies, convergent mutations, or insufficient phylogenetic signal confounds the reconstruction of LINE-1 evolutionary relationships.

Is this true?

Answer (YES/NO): NO